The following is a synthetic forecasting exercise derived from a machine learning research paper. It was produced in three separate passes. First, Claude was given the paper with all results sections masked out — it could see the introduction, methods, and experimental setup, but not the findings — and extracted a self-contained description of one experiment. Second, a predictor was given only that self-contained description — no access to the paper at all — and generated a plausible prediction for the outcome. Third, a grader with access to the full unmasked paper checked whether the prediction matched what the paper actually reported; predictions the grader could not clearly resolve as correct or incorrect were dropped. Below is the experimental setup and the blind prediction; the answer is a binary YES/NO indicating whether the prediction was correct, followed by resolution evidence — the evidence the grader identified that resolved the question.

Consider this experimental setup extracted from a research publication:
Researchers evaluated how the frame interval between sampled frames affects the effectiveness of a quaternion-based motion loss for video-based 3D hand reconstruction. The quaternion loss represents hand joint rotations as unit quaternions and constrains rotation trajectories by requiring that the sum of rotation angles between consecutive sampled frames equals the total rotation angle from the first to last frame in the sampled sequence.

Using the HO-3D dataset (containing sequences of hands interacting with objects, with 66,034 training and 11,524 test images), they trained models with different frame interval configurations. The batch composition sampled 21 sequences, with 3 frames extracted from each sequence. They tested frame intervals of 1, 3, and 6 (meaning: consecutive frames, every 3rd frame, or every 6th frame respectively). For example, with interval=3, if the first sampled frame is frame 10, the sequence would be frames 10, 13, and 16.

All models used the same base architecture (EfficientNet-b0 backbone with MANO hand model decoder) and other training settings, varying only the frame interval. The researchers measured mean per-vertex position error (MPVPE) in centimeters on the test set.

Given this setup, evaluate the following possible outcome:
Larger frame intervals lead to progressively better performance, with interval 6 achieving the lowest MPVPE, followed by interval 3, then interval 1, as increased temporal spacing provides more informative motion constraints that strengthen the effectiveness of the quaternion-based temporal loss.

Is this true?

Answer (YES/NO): NO